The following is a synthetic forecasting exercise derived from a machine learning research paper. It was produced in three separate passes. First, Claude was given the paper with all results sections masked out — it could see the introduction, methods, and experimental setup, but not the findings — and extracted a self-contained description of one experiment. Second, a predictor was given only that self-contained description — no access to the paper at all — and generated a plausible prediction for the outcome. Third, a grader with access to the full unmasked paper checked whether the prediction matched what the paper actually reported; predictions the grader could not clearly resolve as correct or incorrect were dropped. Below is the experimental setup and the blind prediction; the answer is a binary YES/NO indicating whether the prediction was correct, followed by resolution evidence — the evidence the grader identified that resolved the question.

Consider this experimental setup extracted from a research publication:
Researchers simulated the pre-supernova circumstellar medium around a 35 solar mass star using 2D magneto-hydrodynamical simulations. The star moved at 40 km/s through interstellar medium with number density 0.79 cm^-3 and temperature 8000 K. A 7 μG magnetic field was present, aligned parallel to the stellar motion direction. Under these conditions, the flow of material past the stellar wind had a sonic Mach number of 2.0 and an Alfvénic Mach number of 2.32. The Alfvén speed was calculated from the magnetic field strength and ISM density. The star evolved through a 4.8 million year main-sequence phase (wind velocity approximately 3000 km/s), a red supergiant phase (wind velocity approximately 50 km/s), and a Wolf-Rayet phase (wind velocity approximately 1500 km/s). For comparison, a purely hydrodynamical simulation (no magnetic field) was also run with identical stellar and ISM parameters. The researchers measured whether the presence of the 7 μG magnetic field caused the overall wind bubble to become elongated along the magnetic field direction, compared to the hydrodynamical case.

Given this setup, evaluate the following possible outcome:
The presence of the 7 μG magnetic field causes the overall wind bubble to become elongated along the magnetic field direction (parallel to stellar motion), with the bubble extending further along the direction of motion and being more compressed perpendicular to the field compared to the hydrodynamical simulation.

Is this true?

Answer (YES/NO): NO